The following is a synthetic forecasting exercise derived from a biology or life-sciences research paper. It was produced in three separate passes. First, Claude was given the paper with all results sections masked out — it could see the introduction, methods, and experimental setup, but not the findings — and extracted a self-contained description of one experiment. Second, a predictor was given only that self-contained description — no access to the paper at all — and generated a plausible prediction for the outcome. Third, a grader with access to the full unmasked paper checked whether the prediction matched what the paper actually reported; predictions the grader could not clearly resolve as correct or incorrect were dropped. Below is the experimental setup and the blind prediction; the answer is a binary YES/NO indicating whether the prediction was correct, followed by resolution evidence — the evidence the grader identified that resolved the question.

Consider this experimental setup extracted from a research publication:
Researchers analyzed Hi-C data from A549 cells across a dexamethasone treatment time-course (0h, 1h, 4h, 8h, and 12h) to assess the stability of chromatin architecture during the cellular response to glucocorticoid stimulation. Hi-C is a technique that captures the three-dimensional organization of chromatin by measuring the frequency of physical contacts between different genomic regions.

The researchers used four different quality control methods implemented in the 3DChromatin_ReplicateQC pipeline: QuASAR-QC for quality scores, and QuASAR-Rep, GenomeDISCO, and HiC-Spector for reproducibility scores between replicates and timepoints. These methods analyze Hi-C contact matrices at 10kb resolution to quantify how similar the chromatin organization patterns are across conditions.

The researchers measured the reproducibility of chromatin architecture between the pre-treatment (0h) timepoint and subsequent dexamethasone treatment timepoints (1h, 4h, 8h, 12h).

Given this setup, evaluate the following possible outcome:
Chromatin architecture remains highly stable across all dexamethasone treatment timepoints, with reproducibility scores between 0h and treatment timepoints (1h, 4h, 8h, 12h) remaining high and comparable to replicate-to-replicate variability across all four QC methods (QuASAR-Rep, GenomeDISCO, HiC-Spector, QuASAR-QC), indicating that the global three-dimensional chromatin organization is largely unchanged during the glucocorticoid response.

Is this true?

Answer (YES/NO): NO